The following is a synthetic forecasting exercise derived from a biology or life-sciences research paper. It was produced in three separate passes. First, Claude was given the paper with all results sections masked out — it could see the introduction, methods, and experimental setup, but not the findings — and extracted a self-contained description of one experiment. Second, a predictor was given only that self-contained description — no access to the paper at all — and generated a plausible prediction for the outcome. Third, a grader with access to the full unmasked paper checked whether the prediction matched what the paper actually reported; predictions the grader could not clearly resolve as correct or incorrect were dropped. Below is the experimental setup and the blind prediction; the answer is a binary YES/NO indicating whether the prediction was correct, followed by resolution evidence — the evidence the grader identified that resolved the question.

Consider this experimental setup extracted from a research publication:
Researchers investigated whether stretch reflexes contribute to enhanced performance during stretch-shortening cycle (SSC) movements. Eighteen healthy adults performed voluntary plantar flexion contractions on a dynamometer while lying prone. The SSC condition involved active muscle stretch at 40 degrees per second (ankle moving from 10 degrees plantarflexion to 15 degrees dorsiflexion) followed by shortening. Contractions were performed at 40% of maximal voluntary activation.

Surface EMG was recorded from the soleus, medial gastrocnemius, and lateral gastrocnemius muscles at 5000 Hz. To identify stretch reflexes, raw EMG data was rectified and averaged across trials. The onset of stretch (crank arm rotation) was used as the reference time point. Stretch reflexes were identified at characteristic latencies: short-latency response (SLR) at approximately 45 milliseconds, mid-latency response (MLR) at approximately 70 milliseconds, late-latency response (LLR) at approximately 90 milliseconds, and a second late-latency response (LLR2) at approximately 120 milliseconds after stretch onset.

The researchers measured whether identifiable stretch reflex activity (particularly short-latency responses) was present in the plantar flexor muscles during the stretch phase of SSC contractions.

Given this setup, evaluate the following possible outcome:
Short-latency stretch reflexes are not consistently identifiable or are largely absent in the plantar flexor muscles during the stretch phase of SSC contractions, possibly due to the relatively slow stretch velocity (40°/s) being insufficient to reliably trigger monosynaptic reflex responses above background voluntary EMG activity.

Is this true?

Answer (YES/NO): YES